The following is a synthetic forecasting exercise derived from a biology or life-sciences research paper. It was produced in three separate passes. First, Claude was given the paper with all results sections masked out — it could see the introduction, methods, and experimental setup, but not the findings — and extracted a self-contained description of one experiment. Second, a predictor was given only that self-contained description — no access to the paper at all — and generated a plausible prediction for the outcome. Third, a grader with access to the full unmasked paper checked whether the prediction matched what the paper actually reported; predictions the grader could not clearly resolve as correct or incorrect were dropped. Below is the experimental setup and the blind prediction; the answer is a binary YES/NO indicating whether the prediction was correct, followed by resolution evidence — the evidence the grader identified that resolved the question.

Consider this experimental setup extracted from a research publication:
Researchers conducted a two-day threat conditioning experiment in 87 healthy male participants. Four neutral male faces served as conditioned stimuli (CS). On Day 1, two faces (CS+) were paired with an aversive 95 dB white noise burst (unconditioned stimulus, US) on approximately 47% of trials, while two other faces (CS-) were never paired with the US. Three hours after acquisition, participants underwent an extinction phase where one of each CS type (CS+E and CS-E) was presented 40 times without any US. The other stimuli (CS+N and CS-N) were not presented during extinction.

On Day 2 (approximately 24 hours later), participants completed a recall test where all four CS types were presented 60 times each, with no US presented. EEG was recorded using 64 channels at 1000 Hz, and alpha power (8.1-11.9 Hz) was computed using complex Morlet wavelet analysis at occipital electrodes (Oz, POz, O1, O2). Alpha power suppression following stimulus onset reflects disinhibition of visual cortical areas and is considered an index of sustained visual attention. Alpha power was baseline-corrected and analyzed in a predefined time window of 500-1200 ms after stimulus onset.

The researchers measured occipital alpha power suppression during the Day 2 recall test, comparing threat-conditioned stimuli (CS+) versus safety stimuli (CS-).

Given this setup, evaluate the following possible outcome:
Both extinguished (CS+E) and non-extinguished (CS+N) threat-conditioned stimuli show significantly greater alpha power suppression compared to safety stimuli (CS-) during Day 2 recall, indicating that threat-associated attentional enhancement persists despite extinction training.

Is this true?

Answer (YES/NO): YES